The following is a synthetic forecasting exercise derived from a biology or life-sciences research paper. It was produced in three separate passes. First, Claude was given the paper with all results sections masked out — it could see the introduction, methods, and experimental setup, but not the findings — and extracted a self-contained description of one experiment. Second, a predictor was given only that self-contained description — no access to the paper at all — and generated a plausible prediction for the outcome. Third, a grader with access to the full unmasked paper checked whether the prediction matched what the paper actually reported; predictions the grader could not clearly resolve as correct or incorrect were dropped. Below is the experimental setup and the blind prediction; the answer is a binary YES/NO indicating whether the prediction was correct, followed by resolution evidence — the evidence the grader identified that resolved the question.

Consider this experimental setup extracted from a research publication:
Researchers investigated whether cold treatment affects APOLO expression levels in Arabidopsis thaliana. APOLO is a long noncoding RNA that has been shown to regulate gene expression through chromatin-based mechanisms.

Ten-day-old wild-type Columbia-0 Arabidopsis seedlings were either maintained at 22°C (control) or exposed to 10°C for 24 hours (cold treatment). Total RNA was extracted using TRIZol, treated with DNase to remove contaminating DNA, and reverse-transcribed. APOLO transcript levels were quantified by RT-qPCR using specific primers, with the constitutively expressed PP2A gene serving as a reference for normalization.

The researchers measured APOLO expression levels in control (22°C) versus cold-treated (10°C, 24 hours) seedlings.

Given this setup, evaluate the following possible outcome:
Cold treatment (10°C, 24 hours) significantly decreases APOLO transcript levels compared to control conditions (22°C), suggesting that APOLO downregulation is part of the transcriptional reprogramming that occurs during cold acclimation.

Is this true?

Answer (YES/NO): NO